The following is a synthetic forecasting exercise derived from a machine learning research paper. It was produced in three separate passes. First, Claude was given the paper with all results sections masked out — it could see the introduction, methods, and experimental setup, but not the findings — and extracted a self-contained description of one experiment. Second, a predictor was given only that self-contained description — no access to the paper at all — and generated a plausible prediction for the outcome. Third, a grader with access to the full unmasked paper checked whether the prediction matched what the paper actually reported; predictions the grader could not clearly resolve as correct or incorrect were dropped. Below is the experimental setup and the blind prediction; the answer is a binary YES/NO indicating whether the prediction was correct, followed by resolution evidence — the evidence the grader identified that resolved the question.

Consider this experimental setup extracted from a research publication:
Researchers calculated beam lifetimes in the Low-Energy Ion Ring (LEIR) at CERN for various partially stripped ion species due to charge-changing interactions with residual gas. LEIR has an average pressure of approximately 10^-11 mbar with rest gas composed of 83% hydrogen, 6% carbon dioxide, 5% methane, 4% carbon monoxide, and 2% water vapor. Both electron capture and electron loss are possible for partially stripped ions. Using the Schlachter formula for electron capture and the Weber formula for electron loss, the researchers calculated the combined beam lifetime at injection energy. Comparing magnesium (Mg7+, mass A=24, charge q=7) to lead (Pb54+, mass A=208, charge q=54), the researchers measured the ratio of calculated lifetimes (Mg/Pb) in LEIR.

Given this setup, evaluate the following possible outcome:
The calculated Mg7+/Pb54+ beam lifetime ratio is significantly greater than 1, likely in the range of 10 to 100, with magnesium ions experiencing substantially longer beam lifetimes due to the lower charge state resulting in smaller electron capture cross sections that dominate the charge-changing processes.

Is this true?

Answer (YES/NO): NO